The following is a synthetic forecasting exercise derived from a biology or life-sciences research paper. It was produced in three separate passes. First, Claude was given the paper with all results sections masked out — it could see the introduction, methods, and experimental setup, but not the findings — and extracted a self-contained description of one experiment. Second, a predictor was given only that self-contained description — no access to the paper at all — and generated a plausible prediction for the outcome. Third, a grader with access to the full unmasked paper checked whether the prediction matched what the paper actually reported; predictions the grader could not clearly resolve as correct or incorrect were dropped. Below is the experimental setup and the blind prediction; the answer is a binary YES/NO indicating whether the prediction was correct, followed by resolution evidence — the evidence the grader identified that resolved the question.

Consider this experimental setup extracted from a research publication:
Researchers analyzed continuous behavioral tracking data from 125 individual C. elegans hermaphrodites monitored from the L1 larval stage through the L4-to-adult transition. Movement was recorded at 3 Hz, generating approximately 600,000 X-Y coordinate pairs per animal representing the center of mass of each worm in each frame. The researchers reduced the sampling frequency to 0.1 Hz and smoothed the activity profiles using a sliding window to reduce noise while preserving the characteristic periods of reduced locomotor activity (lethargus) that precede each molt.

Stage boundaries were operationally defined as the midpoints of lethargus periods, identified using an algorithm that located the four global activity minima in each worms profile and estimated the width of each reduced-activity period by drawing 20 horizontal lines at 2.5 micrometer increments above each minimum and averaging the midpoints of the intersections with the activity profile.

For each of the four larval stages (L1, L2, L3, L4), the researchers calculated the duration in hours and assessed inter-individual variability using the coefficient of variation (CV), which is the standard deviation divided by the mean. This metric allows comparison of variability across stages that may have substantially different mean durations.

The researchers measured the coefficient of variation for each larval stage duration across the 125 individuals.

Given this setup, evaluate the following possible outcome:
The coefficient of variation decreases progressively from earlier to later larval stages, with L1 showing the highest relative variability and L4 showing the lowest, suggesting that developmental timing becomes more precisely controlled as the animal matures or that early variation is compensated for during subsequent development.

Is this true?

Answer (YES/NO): YES